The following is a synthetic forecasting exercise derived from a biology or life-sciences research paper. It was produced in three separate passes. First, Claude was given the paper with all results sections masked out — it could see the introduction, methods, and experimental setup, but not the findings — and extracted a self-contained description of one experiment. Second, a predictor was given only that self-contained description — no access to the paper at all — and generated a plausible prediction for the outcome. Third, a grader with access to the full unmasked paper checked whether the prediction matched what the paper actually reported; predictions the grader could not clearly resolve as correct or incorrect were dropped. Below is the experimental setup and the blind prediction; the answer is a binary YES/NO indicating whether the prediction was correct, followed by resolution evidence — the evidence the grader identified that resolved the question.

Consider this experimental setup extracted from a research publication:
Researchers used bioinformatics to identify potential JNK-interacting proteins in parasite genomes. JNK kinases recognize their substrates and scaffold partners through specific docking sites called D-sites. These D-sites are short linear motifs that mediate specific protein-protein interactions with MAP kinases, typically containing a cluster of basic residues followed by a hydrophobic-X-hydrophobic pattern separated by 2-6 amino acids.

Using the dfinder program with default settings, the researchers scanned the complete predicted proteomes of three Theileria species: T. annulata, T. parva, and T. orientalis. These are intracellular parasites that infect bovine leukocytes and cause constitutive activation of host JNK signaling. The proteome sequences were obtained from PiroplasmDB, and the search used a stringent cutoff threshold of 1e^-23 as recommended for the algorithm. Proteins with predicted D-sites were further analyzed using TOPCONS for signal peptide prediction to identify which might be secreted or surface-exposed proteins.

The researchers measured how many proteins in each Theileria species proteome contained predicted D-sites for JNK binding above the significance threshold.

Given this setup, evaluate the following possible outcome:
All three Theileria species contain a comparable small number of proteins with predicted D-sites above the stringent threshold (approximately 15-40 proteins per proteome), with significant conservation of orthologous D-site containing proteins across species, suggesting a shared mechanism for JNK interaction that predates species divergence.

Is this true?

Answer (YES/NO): NO